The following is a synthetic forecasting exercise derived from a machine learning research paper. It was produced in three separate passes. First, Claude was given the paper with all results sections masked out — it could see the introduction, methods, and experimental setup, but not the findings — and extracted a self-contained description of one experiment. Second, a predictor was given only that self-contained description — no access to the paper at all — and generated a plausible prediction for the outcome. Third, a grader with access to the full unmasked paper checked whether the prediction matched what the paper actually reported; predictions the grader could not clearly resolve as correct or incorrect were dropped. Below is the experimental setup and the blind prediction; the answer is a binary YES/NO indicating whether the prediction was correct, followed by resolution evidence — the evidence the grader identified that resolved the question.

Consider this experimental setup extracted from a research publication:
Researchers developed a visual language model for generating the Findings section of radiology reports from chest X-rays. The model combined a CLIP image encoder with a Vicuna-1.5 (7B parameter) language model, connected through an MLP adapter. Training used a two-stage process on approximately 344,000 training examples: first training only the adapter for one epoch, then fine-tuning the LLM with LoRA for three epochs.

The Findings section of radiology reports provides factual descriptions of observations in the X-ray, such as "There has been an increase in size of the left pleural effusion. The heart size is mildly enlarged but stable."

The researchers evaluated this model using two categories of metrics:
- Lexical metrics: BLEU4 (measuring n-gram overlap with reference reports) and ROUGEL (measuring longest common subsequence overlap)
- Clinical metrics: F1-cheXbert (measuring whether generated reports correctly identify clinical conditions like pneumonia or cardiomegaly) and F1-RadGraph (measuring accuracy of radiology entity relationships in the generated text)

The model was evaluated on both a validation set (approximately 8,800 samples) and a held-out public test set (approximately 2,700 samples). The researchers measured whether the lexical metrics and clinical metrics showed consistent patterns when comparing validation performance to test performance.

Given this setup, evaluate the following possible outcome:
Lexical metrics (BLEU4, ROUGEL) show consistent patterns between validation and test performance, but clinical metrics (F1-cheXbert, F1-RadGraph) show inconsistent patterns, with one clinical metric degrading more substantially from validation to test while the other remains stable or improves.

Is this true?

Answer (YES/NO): NO